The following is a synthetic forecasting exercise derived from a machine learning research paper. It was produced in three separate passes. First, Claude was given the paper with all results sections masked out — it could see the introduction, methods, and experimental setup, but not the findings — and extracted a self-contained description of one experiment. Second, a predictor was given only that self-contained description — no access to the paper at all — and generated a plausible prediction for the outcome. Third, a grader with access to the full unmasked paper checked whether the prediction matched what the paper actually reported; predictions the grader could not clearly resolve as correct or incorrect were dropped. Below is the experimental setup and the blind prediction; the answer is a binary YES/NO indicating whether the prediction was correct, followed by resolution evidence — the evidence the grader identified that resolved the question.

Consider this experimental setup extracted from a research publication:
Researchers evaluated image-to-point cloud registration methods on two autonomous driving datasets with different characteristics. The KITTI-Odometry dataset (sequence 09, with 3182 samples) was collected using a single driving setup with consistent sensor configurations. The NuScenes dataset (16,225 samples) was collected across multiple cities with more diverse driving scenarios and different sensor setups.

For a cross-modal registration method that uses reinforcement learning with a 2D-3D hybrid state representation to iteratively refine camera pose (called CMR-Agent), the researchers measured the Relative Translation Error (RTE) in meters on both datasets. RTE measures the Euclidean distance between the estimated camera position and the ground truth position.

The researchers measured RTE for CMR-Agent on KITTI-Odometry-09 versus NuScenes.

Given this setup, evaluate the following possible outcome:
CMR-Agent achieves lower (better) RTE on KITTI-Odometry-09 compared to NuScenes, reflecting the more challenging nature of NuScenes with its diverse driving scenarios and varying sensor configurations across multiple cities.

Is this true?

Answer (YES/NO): YES